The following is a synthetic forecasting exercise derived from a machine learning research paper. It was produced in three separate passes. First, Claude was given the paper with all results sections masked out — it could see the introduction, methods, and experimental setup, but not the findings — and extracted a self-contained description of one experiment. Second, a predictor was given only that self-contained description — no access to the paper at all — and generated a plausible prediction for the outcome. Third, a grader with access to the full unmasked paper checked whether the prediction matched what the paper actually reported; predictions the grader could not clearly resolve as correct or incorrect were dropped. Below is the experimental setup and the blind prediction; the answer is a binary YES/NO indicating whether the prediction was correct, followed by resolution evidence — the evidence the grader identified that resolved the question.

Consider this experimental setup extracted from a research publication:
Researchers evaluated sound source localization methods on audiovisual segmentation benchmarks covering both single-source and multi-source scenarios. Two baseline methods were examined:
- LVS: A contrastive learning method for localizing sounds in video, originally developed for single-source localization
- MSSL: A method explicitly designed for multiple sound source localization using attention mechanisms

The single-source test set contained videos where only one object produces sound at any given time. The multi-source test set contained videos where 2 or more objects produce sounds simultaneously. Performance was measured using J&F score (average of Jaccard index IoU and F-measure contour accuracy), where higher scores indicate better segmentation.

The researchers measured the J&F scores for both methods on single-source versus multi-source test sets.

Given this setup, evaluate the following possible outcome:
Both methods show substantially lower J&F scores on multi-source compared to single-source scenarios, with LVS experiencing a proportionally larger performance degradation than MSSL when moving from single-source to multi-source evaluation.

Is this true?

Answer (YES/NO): NO